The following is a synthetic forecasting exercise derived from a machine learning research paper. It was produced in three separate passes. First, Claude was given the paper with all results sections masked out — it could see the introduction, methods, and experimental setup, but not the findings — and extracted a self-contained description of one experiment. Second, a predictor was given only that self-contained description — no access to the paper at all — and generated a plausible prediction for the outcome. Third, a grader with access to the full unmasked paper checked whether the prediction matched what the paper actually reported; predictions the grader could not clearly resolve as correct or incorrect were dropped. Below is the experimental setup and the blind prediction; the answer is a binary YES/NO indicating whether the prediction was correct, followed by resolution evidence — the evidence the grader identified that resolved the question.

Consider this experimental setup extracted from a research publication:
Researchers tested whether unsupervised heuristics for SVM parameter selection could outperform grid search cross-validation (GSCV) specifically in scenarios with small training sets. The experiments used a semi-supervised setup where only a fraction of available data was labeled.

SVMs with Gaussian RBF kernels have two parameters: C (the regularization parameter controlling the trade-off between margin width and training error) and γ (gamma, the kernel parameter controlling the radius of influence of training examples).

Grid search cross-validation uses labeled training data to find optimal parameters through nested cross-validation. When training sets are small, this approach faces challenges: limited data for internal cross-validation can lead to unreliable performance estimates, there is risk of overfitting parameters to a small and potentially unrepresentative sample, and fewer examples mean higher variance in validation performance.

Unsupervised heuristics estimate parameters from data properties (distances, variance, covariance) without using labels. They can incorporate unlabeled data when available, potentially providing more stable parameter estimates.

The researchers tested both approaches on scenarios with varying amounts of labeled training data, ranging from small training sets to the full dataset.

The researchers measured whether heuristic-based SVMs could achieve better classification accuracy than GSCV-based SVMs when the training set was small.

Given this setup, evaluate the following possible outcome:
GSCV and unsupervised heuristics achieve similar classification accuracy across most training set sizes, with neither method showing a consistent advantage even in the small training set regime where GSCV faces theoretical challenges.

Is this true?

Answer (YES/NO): NO